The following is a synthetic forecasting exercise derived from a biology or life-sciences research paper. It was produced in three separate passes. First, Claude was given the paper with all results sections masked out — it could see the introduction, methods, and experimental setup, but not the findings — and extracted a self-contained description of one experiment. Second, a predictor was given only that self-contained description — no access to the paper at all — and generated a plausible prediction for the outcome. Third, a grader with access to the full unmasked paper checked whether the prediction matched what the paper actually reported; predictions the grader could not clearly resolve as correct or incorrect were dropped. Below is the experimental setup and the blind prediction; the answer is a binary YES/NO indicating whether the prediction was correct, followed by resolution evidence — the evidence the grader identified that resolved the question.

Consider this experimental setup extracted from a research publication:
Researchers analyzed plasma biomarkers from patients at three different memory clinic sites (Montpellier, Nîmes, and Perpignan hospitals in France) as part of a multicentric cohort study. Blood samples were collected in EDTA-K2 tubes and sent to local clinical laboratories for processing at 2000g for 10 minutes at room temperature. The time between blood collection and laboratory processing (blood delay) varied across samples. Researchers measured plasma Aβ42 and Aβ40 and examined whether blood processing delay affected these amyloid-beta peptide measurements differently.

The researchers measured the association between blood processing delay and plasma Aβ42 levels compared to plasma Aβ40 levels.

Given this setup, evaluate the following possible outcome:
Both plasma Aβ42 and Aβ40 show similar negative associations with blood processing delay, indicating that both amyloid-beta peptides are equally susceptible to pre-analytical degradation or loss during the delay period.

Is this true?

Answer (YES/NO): YES